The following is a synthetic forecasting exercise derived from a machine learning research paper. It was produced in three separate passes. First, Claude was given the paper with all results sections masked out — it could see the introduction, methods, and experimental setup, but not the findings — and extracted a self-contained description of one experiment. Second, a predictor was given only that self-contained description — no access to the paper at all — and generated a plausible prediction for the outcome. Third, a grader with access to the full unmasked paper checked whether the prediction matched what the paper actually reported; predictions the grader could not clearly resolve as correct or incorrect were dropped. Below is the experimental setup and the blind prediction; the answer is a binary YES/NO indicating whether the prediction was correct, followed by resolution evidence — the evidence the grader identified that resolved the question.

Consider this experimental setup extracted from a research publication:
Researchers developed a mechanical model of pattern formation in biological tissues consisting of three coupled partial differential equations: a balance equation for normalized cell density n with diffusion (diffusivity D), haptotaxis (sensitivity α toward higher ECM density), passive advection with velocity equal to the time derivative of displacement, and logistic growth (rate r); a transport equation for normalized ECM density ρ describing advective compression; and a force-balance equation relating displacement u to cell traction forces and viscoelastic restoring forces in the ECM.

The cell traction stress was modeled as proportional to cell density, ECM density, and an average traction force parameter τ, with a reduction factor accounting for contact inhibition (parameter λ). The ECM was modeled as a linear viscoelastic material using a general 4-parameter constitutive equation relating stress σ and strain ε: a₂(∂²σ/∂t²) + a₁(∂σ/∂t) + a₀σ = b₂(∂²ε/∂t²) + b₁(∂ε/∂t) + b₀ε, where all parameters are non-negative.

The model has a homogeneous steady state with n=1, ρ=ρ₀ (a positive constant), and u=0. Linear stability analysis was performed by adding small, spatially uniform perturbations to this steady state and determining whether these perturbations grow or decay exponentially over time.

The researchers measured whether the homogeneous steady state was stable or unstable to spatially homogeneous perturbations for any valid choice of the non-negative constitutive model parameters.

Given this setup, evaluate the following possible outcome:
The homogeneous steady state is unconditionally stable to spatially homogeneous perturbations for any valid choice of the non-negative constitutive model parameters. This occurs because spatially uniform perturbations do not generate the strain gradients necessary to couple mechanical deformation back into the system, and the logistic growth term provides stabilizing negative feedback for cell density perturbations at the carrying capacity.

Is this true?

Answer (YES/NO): YES